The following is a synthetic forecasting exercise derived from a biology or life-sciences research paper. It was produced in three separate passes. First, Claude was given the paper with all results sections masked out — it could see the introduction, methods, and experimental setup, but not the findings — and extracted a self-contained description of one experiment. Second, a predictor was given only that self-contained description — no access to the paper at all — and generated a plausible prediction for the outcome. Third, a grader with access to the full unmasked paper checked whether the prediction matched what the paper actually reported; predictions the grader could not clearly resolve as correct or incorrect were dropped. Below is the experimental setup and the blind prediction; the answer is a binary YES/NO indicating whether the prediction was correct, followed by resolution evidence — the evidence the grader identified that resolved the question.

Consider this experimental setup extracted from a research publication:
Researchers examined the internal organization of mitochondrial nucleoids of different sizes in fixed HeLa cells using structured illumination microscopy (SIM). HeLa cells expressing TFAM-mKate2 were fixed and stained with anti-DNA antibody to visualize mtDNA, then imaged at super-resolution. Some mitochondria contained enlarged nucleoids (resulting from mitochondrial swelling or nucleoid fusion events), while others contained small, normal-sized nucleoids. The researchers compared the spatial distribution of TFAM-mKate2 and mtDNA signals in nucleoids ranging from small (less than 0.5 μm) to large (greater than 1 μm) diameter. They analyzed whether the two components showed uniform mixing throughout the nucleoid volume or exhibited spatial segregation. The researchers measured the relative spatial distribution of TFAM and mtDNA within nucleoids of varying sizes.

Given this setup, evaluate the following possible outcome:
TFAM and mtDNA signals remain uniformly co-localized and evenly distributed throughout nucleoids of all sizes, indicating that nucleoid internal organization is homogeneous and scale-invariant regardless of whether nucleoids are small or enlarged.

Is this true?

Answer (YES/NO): NO